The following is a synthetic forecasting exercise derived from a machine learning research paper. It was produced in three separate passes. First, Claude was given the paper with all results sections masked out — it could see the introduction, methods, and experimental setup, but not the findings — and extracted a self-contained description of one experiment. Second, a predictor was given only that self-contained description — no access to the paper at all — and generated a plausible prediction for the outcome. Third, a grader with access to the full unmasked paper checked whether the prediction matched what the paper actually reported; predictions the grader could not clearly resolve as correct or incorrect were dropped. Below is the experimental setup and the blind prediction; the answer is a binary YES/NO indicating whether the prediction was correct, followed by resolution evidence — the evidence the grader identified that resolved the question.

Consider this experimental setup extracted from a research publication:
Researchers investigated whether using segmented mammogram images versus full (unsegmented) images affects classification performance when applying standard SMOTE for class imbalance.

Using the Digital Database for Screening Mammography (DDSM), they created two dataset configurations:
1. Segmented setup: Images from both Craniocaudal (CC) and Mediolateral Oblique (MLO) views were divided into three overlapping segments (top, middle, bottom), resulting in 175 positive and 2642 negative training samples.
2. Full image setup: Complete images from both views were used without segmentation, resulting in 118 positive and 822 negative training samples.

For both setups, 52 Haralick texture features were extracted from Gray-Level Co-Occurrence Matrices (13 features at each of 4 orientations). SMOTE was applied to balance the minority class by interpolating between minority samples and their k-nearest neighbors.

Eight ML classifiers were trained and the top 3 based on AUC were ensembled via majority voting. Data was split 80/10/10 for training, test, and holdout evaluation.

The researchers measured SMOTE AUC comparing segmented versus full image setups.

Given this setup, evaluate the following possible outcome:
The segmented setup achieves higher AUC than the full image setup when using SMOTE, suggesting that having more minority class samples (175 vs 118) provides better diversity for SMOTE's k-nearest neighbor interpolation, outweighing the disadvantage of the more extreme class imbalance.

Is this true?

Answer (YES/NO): NO